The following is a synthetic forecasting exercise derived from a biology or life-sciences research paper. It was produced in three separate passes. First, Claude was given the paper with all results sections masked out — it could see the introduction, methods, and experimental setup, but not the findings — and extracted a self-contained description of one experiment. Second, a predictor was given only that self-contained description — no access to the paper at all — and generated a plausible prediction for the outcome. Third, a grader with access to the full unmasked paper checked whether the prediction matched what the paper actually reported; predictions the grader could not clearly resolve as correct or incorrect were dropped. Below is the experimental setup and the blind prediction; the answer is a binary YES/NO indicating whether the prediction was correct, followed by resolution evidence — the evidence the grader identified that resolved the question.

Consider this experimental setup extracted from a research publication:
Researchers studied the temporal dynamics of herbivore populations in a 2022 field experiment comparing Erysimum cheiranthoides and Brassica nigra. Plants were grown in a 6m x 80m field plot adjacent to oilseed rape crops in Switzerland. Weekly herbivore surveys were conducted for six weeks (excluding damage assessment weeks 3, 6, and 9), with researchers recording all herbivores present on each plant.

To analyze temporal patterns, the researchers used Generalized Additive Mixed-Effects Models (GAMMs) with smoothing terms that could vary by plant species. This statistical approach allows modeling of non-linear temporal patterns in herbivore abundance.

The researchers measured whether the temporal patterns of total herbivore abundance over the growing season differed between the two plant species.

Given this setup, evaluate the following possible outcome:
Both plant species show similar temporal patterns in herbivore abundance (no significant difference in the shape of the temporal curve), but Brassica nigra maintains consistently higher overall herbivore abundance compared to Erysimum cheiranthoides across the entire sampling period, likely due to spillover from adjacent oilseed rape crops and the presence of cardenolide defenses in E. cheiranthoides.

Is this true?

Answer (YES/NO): YES